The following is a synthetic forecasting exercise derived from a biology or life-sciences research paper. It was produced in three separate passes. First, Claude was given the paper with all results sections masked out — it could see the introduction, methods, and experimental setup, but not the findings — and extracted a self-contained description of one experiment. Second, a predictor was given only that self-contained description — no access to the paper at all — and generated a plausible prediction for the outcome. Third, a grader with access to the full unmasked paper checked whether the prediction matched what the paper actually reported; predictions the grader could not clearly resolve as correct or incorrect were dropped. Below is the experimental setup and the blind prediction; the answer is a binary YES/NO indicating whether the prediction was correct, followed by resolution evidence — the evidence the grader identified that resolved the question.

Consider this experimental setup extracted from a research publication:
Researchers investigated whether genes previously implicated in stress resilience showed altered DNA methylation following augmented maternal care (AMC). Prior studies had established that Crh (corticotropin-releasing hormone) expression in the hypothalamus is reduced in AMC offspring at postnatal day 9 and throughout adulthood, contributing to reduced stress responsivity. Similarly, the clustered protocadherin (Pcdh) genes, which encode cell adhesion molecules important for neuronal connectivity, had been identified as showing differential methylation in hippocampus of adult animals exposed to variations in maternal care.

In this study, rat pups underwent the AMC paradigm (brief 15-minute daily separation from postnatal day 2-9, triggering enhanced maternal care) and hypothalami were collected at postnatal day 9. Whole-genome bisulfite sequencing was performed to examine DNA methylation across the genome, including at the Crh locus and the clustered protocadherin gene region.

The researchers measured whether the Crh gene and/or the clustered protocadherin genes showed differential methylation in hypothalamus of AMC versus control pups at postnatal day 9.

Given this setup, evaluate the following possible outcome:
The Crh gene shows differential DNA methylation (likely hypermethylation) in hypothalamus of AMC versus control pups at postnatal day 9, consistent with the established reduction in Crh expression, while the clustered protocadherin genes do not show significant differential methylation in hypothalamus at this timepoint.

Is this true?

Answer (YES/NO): NO